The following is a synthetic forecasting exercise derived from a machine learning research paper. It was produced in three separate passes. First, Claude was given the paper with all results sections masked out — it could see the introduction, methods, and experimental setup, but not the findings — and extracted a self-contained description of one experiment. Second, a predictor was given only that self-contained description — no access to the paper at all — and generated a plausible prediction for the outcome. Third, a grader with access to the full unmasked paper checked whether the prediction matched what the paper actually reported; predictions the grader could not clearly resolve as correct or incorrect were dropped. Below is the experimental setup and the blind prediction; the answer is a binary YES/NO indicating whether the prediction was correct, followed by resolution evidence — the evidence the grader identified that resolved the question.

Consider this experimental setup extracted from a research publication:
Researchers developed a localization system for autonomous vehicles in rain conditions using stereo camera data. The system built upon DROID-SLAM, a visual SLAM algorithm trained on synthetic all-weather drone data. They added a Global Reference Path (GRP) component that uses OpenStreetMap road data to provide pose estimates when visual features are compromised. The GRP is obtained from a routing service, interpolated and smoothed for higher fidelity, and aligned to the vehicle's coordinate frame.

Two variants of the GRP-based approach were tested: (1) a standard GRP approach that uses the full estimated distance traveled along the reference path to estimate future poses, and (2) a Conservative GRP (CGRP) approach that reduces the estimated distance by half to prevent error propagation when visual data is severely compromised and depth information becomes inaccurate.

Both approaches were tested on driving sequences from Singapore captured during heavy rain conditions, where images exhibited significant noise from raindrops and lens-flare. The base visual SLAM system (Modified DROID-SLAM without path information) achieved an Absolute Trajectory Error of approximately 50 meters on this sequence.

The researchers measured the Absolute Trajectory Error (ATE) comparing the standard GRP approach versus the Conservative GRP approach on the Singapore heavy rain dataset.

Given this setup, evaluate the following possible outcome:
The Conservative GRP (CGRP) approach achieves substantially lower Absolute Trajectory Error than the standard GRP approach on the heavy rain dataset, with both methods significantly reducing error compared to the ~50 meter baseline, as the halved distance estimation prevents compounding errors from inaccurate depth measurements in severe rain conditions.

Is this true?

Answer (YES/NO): NO